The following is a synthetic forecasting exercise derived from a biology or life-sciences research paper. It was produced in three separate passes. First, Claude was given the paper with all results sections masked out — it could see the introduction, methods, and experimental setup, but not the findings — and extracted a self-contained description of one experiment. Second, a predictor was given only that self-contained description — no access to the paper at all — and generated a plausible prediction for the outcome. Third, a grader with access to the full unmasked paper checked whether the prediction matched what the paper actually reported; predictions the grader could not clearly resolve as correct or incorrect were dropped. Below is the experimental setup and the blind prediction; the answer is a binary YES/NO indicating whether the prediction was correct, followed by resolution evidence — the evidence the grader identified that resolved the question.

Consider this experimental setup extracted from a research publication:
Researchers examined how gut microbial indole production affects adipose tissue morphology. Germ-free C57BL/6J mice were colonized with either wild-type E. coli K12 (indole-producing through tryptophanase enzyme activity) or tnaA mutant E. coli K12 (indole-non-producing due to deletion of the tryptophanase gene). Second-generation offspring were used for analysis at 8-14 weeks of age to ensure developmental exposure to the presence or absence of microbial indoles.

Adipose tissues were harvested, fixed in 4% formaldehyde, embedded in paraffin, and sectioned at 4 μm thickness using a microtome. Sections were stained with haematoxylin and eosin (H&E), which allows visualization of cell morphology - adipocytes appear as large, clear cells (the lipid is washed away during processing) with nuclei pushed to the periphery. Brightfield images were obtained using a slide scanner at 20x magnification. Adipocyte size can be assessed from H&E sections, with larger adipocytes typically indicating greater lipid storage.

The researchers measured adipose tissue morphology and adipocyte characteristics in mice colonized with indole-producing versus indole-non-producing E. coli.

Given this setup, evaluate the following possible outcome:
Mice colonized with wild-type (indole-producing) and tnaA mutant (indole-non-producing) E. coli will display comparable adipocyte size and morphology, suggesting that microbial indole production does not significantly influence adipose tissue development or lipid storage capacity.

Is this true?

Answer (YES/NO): NO